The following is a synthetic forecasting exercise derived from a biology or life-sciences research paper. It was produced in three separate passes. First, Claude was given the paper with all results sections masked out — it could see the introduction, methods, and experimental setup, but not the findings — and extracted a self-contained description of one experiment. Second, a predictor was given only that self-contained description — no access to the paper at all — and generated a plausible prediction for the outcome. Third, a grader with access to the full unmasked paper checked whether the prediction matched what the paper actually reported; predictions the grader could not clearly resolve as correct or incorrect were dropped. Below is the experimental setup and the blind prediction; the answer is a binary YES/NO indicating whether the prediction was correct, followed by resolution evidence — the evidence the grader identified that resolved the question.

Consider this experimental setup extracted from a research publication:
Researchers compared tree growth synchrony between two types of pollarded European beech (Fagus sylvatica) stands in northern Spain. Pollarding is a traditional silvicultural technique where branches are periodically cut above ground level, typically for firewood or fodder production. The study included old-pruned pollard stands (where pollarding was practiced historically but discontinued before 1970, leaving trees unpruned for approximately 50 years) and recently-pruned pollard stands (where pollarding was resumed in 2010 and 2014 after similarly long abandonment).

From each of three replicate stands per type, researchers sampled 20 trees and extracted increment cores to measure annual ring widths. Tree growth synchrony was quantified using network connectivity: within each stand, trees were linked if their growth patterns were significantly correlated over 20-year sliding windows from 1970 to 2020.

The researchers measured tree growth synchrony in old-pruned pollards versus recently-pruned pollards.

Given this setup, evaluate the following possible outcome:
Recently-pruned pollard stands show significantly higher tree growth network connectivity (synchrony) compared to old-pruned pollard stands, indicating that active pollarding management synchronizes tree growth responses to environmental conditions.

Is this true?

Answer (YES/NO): NO